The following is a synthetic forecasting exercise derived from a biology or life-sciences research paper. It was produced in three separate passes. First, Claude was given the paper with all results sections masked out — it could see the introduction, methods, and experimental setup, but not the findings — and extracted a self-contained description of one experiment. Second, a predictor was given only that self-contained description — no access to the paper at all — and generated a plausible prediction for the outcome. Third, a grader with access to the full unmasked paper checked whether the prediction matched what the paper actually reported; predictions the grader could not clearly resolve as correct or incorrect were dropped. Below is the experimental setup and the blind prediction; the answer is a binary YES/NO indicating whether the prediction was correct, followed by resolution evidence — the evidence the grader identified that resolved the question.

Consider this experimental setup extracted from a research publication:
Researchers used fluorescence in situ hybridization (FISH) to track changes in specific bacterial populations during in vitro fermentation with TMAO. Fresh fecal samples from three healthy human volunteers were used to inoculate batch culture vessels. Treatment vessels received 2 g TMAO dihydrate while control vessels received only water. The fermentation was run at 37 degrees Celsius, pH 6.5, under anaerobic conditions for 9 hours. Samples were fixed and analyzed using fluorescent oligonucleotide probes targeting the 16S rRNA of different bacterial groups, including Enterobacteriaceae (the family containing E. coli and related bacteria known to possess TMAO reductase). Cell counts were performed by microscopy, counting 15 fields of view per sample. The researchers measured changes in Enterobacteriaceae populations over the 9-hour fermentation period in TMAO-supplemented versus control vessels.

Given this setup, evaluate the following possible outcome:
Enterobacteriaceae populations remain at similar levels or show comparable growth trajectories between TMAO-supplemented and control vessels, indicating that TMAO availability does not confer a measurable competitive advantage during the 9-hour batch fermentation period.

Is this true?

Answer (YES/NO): NO